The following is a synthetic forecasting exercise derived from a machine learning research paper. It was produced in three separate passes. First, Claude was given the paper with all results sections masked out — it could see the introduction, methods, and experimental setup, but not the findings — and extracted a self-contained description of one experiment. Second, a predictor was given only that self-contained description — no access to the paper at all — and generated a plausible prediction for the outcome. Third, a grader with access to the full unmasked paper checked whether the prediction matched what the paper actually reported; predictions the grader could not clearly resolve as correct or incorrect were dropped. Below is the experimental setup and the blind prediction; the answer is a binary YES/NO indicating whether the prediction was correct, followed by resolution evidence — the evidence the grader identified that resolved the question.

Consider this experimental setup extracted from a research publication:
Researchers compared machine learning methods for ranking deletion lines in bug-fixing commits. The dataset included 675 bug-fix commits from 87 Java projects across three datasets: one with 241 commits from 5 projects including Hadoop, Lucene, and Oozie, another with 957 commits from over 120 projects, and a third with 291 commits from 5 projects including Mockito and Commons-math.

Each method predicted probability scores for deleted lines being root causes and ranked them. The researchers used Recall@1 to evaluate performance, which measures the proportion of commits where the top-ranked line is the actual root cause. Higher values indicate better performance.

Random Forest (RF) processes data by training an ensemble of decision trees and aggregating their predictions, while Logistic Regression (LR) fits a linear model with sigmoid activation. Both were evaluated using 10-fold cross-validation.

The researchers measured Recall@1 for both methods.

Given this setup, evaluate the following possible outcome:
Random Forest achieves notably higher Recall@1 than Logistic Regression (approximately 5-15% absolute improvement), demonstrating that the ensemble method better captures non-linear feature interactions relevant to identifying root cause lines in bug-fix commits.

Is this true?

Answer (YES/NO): NO